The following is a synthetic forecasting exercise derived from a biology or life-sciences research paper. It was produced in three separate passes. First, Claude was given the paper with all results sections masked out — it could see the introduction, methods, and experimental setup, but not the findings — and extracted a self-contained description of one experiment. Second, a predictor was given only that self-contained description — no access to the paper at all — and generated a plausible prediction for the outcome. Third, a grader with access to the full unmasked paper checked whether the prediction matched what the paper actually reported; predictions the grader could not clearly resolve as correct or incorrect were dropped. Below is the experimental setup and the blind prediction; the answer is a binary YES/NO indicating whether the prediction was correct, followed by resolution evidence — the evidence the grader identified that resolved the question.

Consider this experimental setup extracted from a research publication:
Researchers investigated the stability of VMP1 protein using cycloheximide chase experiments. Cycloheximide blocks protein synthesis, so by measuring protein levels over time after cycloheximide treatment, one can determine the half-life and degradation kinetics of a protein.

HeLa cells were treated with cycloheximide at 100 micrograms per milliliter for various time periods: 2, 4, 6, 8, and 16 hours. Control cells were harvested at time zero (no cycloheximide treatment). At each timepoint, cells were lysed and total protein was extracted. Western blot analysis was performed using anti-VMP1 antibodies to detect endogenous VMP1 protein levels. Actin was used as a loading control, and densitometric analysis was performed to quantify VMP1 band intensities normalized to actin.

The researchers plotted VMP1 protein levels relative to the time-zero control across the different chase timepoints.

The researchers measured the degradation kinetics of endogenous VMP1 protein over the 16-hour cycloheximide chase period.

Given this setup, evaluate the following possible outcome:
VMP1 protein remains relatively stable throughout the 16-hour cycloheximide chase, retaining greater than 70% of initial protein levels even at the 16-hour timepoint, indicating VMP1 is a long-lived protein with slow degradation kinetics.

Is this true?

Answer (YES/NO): NO